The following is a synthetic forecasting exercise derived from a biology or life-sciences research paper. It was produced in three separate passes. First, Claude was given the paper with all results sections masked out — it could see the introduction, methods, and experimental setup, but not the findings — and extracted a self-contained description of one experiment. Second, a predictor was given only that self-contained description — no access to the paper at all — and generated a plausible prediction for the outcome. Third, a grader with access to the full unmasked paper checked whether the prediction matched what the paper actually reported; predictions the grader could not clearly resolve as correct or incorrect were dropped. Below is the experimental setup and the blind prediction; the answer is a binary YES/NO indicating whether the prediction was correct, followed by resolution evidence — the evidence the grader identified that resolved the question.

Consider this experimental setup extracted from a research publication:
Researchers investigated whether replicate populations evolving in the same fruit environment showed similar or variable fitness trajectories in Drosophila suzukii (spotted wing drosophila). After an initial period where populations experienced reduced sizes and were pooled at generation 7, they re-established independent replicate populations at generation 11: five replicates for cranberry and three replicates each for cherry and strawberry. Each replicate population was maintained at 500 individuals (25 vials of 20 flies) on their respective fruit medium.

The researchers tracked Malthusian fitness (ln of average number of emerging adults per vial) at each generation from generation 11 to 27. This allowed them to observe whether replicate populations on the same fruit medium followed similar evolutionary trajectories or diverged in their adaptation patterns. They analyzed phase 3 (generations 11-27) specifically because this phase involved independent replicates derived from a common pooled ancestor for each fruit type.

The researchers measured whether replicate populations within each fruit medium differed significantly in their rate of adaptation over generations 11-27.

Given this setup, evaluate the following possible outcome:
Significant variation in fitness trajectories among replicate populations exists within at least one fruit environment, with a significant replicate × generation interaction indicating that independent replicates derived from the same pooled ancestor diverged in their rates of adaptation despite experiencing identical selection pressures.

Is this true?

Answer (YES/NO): NO